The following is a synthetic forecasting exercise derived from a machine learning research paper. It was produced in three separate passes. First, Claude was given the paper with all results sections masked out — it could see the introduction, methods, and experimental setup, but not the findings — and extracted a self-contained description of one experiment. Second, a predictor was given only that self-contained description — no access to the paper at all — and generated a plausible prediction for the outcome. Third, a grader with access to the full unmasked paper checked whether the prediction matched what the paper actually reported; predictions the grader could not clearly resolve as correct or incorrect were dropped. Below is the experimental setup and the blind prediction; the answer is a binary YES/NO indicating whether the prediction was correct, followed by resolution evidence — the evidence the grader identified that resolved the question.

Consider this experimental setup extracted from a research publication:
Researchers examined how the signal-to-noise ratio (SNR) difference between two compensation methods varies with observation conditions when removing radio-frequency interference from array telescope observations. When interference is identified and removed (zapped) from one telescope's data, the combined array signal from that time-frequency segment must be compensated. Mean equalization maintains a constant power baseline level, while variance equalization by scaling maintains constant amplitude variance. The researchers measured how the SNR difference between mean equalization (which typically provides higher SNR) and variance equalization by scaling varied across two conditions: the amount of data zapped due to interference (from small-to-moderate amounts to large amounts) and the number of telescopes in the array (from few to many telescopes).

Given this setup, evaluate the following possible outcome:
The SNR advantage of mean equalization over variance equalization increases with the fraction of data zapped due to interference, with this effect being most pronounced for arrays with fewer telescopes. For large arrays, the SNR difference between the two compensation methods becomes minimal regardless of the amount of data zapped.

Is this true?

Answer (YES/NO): NO